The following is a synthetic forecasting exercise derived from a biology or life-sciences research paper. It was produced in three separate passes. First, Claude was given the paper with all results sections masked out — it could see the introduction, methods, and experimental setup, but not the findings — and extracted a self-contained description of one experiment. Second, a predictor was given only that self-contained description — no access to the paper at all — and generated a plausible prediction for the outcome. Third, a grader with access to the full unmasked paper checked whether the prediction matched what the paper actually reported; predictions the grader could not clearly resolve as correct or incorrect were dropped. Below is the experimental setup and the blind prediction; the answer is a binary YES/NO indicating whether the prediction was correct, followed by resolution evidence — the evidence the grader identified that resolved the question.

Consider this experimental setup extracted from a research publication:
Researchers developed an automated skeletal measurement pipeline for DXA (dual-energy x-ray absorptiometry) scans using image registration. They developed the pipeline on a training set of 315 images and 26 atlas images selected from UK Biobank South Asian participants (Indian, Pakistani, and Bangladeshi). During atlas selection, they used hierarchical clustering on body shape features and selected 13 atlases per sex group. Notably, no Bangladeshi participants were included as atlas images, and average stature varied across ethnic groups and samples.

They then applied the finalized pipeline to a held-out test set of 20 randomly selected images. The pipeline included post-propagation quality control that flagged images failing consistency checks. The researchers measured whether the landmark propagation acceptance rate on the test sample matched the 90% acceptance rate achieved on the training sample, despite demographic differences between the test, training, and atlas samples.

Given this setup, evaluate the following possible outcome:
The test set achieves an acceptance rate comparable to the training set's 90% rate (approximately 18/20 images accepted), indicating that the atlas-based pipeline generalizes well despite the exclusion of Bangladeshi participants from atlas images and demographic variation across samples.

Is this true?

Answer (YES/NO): YES